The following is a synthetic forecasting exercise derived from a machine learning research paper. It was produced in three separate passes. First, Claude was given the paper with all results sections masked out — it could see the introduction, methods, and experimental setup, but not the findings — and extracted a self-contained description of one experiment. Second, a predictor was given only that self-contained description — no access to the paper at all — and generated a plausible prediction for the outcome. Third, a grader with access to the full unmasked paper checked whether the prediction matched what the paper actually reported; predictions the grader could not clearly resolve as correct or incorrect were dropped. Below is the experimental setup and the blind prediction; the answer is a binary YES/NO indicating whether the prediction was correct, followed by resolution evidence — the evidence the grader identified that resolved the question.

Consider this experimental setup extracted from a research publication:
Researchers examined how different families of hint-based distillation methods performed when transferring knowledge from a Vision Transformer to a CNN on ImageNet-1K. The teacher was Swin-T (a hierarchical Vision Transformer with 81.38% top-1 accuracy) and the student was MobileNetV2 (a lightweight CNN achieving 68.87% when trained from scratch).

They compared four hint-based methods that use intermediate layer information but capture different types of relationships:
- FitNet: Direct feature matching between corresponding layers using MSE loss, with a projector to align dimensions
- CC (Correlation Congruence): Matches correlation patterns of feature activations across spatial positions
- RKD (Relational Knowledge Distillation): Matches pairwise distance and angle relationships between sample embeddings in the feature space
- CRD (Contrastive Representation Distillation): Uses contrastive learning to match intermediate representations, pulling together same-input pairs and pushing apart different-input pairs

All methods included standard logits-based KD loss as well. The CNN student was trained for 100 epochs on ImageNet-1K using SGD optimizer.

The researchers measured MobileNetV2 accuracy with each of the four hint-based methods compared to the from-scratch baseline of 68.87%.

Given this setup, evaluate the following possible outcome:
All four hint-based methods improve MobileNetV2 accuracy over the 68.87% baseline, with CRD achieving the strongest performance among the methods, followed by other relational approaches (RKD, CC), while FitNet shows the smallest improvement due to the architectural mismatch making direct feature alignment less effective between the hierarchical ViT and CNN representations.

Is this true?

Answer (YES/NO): NO